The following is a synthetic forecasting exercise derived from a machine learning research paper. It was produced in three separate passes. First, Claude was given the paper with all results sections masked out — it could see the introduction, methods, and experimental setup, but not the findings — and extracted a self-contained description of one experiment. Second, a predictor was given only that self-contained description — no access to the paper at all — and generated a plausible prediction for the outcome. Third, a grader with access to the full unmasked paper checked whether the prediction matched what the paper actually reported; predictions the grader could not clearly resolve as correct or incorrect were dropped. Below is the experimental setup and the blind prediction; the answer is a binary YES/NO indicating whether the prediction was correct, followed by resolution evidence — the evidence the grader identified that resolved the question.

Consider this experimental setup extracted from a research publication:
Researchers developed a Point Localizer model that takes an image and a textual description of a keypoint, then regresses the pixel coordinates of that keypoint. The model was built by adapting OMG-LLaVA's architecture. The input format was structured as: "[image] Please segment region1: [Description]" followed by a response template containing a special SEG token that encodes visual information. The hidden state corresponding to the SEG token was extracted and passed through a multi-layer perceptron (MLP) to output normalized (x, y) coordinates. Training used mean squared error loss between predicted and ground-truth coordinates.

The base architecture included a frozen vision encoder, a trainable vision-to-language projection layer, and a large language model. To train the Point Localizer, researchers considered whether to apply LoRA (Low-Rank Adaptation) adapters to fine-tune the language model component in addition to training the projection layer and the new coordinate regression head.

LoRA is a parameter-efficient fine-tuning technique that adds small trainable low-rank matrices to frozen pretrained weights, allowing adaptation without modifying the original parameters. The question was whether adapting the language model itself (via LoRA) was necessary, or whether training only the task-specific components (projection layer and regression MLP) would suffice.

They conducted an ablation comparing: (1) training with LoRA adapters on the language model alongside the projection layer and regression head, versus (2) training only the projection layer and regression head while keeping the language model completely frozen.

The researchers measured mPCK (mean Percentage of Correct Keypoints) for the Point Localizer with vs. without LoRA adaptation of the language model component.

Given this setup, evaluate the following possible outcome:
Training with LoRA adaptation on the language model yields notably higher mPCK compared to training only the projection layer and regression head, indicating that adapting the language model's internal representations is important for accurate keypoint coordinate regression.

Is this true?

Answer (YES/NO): YES